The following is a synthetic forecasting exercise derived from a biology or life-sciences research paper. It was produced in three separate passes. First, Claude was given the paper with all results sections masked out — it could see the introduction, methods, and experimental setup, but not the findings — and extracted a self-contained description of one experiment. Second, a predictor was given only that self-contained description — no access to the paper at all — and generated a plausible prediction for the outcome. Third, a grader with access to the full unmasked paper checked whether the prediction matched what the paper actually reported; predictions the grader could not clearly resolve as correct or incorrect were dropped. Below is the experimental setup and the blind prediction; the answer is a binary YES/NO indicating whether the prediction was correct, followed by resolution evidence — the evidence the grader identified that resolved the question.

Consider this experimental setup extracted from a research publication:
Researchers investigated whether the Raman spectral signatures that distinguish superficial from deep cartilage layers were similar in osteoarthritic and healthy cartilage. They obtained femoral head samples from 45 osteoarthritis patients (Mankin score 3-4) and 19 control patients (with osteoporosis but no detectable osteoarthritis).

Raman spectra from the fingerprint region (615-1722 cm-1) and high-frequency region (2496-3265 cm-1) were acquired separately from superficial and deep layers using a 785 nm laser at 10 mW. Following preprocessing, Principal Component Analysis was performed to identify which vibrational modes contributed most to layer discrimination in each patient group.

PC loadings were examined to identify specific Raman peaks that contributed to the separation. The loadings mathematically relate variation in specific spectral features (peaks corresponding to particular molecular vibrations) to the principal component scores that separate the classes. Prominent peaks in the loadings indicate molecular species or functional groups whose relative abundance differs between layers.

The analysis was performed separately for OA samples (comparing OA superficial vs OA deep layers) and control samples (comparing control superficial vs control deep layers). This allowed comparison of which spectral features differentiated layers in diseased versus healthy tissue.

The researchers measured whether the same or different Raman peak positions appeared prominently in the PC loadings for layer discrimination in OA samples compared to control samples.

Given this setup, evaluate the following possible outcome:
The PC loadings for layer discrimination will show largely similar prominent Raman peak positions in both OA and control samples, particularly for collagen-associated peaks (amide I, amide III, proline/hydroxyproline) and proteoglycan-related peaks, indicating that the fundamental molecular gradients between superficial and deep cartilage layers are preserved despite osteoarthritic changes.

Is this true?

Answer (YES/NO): YES